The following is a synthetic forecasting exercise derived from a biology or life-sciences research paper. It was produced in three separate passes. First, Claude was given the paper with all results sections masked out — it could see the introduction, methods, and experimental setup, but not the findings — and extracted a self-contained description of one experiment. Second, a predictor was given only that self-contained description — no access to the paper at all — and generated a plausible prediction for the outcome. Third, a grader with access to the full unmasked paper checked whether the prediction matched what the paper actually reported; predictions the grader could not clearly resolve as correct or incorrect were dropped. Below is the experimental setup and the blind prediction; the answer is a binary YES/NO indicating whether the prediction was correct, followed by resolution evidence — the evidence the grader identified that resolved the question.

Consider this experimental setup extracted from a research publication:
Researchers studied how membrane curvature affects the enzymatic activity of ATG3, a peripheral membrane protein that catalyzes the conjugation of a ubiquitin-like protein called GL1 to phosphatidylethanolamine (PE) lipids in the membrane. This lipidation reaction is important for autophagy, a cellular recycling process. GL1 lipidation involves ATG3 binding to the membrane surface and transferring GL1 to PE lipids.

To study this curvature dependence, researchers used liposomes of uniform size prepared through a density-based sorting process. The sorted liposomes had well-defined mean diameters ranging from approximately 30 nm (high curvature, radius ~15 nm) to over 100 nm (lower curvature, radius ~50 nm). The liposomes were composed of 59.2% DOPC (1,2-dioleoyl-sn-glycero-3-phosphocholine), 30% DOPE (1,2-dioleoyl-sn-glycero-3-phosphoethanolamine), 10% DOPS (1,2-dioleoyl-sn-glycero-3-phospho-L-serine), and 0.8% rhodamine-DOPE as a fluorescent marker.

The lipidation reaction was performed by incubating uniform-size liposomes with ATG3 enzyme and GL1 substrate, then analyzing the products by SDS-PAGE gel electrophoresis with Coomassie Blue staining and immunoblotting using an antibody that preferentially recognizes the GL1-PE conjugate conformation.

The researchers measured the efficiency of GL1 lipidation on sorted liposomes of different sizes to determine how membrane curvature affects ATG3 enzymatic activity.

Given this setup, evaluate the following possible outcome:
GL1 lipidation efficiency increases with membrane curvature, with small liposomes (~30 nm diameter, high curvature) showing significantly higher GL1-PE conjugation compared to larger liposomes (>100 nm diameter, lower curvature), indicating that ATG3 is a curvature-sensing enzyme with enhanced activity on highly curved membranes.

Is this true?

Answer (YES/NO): NO